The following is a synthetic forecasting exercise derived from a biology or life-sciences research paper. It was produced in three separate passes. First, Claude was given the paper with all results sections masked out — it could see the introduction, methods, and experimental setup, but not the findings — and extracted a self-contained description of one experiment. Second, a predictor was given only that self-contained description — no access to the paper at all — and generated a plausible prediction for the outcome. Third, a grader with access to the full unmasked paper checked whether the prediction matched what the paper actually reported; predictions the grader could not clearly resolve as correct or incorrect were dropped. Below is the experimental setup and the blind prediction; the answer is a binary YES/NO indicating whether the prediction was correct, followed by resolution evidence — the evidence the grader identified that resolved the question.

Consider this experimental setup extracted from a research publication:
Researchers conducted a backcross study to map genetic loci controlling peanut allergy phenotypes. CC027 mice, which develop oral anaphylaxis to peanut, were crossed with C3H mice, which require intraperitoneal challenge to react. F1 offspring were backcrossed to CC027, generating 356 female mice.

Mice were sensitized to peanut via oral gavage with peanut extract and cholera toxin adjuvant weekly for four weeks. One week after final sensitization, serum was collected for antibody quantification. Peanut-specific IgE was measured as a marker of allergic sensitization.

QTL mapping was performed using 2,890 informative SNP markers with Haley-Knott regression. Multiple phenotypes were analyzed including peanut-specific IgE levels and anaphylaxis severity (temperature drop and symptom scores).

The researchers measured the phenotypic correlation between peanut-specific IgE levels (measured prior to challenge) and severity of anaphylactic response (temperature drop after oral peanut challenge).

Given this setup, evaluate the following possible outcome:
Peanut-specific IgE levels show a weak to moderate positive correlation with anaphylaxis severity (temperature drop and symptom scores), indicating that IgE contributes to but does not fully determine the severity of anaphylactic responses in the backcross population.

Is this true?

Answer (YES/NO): YES